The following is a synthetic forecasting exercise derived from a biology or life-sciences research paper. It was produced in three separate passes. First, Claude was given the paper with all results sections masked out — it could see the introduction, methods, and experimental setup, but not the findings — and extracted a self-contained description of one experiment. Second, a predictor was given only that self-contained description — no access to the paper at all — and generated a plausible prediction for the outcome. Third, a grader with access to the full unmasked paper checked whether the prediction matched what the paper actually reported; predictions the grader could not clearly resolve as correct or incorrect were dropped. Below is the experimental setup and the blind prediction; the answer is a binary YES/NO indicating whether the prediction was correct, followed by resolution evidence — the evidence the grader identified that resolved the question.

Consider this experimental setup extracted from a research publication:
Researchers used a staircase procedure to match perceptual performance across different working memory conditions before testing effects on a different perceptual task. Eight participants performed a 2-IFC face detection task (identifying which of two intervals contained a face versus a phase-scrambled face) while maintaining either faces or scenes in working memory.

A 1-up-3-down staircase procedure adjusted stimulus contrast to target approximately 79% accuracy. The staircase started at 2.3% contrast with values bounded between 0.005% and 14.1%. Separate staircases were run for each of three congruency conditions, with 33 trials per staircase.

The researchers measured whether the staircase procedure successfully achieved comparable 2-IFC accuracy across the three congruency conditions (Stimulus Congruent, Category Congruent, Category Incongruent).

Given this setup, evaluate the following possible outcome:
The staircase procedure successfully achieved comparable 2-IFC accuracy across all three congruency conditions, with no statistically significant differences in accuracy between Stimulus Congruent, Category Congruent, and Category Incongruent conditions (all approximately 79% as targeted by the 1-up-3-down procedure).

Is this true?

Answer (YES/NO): YES